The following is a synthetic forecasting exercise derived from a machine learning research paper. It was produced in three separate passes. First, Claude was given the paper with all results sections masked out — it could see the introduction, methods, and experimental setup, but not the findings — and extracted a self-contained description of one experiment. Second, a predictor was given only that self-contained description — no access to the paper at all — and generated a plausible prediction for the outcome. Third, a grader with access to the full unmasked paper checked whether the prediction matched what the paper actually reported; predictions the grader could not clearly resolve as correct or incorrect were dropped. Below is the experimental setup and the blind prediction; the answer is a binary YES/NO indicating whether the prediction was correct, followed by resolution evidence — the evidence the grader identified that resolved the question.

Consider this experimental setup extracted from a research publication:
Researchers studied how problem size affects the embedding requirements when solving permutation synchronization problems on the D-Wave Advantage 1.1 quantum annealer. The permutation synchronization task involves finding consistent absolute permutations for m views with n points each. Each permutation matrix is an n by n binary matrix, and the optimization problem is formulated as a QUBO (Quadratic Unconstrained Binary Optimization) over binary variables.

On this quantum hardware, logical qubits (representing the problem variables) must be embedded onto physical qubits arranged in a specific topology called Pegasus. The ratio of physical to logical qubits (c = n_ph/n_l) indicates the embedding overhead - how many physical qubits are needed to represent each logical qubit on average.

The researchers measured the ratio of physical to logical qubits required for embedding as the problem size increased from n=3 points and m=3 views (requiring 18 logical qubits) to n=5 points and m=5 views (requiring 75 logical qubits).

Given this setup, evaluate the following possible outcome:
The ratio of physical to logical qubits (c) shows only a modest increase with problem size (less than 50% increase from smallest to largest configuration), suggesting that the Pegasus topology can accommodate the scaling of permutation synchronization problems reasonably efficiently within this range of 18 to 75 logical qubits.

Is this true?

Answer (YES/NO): NO